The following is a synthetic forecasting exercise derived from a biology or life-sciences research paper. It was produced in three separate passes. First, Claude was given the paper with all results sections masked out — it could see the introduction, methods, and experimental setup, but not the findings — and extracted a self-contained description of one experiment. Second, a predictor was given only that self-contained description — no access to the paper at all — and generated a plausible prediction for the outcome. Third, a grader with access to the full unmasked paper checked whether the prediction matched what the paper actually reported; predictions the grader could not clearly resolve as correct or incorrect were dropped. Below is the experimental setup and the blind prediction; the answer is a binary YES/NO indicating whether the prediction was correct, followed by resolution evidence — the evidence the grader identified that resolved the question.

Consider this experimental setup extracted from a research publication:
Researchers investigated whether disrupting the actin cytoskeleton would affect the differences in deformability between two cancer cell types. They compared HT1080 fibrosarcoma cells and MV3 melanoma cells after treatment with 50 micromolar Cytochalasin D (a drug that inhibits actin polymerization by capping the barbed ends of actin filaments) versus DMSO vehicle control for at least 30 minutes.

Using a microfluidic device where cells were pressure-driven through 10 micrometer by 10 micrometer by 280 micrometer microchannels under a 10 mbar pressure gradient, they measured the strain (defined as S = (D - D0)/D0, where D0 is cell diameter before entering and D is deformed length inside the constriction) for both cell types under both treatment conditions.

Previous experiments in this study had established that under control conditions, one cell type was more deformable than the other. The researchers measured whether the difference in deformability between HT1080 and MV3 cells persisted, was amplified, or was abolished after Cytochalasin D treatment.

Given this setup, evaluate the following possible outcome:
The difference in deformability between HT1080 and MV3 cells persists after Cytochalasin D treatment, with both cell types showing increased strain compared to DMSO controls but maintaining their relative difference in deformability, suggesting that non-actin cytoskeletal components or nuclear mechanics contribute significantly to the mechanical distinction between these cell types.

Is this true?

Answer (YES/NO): NO